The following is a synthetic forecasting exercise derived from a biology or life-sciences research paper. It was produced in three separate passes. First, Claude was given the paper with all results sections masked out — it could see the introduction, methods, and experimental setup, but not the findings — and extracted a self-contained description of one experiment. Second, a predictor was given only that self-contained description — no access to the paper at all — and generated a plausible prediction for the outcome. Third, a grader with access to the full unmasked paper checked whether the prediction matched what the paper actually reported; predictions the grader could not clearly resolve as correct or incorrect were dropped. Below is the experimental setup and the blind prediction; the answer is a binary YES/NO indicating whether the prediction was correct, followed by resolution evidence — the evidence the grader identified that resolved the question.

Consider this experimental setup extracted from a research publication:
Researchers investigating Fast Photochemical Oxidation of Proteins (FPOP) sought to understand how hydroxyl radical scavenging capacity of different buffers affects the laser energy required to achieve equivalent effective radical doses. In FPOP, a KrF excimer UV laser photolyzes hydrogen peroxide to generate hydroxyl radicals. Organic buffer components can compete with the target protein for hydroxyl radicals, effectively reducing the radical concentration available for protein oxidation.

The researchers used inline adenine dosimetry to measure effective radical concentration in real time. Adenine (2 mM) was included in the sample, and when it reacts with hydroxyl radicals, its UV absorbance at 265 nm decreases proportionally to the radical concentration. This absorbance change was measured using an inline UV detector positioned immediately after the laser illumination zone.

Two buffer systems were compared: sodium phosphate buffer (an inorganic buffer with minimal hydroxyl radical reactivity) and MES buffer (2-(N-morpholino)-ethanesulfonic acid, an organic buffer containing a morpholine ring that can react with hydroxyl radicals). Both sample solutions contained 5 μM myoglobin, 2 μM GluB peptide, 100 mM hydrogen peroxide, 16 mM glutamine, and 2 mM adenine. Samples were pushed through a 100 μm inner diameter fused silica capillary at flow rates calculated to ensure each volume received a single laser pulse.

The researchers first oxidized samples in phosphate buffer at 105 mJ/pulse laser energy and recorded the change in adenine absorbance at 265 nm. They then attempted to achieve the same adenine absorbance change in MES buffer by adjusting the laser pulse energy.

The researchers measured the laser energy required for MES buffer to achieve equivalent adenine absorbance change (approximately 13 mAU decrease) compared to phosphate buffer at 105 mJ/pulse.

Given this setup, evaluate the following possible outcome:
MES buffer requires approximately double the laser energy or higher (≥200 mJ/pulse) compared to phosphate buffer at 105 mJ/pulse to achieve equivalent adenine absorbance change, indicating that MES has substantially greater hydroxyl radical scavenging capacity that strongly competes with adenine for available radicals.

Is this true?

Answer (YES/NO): NO